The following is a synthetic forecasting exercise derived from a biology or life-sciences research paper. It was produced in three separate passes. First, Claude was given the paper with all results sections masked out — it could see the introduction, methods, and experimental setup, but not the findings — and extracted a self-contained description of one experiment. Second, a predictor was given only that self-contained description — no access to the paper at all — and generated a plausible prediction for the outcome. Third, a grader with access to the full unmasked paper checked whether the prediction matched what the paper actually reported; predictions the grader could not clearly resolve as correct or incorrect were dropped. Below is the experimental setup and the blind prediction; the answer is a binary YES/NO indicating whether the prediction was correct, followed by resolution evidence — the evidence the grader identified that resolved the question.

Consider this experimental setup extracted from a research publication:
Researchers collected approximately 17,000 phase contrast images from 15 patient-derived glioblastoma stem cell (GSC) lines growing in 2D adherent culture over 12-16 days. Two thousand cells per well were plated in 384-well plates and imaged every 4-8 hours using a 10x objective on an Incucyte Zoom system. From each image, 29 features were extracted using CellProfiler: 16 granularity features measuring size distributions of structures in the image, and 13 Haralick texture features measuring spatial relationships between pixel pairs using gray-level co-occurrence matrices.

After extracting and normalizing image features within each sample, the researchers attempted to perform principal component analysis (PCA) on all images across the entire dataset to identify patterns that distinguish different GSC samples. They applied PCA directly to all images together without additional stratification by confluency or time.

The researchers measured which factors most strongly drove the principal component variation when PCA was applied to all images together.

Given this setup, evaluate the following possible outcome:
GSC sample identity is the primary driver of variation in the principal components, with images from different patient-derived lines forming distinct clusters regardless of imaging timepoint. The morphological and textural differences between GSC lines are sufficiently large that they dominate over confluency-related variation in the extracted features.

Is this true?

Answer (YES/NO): NO